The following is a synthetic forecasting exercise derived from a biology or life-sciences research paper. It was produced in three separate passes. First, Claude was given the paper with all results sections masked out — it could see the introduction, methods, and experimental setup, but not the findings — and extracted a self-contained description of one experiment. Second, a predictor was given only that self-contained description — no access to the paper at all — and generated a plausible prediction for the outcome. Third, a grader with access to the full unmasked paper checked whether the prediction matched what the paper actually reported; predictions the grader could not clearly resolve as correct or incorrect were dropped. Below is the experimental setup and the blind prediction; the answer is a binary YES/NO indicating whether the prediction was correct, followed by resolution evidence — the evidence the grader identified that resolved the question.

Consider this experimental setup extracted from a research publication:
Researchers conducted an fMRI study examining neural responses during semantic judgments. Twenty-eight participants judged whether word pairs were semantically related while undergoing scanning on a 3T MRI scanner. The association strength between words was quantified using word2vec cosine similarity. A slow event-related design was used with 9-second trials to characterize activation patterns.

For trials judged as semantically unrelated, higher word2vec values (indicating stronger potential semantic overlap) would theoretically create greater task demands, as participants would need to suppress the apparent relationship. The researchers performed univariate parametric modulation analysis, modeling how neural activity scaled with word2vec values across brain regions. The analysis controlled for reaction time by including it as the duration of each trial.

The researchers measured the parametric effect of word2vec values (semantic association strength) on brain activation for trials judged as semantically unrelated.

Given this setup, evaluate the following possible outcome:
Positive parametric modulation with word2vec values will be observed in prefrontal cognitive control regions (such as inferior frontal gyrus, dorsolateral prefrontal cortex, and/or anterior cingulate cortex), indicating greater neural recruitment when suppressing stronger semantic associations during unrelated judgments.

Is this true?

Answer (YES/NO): YES